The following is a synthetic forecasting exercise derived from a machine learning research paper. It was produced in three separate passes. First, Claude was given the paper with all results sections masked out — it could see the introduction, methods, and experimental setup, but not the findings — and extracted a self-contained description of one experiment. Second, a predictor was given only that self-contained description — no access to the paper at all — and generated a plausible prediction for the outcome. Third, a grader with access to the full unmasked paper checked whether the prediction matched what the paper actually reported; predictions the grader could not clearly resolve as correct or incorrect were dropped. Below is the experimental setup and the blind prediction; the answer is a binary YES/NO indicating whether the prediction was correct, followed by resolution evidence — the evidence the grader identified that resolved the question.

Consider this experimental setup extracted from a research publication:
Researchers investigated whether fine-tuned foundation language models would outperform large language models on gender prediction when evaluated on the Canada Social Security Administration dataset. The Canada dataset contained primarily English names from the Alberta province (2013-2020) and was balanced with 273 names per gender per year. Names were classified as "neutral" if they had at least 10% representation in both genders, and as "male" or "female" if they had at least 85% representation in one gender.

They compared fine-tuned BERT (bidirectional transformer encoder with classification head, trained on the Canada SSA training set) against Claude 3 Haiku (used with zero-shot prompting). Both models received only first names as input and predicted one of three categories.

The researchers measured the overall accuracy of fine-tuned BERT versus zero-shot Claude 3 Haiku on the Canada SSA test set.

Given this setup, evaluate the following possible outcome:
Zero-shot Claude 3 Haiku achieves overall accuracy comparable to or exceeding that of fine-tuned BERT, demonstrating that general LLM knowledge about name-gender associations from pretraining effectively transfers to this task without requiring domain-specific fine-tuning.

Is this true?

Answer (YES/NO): NO